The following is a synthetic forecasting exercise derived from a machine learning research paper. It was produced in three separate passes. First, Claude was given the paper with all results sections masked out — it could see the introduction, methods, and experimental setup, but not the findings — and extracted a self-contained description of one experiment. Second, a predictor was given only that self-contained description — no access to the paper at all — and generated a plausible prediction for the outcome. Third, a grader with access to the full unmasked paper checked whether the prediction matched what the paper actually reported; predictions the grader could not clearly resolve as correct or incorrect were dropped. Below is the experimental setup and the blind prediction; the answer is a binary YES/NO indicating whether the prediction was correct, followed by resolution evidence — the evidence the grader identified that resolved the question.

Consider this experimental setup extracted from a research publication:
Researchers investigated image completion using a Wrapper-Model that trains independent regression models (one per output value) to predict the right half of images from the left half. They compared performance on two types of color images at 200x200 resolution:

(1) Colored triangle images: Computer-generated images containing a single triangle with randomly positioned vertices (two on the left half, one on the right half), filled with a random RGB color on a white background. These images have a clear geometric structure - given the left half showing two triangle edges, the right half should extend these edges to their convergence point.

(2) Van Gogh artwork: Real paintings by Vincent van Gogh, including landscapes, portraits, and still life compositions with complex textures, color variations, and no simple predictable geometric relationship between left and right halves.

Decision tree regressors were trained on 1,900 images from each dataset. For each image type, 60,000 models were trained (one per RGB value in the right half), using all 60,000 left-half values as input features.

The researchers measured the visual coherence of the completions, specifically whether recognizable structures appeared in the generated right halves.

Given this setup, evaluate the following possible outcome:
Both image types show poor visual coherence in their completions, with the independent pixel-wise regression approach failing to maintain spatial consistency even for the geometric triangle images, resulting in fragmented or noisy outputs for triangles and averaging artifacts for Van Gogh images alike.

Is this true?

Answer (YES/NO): NO